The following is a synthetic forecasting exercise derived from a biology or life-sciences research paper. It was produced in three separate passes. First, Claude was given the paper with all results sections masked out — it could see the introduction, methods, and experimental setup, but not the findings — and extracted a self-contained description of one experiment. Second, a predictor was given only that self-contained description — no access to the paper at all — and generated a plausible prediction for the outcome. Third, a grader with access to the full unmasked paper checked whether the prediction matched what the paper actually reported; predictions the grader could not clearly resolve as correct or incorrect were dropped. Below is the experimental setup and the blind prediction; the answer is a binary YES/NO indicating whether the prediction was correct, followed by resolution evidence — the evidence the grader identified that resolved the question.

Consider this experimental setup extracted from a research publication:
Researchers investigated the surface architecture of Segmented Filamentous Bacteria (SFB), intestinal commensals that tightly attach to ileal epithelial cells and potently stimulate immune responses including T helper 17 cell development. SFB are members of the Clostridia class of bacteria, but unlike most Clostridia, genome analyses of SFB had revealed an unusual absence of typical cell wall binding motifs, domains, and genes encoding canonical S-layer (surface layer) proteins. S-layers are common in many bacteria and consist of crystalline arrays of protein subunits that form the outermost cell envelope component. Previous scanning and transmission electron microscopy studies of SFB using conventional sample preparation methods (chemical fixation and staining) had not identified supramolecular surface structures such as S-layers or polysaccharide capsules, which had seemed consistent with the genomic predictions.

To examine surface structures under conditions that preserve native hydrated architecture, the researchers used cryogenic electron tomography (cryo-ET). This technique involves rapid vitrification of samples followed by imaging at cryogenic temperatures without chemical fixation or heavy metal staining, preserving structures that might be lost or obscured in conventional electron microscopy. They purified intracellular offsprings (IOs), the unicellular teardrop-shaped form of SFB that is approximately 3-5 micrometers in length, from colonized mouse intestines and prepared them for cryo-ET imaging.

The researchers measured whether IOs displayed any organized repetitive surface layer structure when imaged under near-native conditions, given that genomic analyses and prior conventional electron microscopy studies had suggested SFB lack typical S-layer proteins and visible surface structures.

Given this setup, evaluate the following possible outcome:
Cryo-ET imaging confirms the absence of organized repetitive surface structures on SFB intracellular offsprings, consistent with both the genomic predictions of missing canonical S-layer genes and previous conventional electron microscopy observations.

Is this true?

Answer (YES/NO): NO